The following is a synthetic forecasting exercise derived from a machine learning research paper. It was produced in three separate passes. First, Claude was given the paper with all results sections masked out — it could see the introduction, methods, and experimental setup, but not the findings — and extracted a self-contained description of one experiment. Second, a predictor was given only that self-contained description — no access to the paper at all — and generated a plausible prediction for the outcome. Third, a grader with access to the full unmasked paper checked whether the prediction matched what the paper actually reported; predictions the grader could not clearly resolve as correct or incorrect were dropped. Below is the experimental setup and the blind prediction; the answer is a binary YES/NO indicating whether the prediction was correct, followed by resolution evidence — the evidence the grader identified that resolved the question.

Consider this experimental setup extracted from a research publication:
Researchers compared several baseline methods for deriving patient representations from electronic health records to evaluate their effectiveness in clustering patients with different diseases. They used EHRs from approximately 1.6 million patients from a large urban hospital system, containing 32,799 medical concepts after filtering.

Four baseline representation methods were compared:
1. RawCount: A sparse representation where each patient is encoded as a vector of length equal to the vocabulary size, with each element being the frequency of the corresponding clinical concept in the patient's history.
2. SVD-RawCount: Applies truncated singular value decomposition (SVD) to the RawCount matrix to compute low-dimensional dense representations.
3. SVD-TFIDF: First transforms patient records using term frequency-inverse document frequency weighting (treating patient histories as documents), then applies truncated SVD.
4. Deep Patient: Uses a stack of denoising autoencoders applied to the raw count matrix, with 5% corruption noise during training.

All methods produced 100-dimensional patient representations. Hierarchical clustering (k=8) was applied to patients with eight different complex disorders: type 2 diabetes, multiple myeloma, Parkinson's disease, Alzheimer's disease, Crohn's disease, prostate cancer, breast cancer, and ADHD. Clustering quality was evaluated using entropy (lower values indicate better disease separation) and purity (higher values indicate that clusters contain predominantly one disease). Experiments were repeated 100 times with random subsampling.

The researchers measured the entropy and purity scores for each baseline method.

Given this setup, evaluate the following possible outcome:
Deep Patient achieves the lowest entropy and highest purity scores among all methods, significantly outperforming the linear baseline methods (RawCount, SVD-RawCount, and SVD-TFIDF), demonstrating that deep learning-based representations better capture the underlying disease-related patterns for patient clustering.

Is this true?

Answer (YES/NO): NO